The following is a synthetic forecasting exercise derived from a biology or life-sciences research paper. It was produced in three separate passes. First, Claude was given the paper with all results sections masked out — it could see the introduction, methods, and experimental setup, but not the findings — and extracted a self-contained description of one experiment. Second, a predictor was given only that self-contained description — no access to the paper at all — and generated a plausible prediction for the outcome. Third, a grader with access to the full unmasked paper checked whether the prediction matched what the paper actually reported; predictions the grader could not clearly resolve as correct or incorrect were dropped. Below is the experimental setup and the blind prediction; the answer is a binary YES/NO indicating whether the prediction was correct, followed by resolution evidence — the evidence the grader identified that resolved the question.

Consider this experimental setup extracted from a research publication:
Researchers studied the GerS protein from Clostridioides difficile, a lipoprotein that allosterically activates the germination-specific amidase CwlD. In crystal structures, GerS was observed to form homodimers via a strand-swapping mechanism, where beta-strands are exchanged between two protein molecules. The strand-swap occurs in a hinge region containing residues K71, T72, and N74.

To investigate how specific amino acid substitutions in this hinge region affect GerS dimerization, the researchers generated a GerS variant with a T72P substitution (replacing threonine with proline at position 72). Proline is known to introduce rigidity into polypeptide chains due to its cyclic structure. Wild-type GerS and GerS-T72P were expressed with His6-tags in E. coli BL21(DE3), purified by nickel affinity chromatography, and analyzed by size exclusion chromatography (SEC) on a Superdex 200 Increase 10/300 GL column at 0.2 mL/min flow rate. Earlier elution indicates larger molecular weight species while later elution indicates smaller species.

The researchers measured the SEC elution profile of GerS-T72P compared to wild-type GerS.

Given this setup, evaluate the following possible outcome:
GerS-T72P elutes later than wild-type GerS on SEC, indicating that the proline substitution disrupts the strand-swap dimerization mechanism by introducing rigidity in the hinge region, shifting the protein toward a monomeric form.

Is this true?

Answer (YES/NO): YES